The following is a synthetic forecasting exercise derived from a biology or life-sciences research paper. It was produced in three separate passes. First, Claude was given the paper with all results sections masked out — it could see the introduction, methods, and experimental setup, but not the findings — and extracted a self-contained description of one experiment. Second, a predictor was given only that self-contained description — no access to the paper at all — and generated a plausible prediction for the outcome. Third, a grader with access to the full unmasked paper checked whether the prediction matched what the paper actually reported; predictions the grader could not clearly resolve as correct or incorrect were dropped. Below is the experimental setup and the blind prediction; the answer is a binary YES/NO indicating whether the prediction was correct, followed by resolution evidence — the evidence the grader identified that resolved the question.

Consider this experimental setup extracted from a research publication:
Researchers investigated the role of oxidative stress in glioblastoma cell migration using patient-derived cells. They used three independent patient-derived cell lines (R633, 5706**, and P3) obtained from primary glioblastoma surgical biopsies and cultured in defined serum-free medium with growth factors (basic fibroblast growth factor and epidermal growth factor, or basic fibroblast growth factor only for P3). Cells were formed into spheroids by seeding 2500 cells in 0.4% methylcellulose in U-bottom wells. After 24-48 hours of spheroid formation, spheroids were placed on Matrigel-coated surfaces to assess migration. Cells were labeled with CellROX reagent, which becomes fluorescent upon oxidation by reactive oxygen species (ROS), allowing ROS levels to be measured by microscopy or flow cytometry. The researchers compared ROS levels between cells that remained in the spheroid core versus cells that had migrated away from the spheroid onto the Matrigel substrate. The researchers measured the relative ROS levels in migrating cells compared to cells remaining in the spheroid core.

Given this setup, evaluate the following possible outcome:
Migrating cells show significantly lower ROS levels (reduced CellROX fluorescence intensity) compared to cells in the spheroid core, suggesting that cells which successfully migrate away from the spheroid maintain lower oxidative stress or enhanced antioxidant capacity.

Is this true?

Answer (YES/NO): NO